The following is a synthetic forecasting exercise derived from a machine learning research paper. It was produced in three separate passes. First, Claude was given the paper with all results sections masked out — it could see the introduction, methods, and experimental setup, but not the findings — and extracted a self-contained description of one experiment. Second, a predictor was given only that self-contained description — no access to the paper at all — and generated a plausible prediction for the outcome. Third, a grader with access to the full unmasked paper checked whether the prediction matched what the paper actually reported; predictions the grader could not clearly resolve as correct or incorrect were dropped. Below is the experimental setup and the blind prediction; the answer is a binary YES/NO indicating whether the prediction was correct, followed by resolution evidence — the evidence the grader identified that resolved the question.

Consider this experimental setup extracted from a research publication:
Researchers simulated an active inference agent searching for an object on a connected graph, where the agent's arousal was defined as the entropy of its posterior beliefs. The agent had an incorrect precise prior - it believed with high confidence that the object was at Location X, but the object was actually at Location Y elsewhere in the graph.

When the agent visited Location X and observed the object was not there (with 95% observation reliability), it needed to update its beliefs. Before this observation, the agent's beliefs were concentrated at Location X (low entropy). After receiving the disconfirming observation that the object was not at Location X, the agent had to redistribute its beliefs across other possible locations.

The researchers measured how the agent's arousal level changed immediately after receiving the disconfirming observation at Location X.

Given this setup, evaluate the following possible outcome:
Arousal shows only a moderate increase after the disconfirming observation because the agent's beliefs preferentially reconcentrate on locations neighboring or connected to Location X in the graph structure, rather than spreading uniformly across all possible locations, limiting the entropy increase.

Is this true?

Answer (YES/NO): NO